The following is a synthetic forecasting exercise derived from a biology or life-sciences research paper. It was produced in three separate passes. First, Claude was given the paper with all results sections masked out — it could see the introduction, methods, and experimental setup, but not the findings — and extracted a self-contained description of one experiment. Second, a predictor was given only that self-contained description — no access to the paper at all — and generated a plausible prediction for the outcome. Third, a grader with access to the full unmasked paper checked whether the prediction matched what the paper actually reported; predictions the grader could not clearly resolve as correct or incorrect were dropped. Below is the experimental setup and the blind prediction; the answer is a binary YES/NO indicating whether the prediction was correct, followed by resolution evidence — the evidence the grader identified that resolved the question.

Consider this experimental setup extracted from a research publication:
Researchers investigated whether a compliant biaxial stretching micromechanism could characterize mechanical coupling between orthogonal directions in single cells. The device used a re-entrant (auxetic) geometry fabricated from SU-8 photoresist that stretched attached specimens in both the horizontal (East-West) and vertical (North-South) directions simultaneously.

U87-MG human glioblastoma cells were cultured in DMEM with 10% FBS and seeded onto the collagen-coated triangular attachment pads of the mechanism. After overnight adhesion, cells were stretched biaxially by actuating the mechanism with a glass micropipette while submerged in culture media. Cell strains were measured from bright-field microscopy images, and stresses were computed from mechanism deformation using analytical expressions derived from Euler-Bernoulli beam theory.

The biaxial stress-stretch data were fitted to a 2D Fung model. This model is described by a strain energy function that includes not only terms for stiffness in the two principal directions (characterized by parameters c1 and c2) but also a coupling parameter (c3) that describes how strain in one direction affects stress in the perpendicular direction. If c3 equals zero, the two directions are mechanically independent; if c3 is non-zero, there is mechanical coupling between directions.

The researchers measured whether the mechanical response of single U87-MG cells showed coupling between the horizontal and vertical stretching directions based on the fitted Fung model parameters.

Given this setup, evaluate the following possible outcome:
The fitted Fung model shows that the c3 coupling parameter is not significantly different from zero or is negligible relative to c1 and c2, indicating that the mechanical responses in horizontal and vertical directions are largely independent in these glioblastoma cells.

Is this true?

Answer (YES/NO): NO